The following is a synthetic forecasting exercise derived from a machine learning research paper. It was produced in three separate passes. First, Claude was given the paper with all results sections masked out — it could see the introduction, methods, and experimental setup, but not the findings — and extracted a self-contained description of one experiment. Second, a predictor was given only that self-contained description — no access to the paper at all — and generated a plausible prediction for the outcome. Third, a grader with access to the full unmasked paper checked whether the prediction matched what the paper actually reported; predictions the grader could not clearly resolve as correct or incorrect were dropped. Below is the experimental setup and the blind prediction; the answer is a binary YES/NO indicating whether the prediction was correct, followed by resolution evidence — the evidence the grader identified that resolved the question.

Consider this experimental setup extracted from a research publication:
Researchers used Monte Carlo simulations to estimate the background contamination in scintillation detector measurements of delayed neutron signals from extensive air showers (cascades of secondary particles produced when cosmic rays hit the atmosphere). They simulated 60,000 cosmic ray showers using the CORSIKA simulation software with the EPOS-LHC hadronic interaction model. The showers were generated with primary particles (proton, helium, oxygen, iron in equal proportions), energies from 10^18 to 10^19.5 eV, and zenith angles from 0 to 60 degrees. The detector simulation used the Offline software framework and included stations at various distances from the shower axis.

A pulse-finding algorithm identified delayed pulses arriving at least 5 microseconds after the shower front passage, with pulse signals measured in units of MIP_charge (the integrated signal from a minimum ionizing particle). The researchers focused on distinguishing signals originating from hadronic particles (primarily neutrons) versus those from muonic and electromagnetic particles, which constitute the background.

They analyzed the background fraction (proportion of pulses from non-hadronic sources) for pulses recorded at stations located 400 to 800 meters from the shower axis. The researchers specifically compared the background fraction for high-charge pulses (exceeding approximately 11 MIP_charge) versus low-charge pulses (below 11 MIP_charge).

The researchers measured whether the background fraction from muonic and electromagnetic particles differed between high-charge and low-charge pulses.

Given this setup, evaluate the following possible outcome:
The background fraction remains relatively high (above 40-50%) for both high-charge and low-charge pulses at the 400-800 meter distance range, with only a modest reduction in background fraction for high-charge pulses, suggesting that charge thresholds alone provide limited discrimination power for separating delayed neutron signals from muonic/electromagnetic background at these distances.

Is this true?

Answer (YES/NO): NO